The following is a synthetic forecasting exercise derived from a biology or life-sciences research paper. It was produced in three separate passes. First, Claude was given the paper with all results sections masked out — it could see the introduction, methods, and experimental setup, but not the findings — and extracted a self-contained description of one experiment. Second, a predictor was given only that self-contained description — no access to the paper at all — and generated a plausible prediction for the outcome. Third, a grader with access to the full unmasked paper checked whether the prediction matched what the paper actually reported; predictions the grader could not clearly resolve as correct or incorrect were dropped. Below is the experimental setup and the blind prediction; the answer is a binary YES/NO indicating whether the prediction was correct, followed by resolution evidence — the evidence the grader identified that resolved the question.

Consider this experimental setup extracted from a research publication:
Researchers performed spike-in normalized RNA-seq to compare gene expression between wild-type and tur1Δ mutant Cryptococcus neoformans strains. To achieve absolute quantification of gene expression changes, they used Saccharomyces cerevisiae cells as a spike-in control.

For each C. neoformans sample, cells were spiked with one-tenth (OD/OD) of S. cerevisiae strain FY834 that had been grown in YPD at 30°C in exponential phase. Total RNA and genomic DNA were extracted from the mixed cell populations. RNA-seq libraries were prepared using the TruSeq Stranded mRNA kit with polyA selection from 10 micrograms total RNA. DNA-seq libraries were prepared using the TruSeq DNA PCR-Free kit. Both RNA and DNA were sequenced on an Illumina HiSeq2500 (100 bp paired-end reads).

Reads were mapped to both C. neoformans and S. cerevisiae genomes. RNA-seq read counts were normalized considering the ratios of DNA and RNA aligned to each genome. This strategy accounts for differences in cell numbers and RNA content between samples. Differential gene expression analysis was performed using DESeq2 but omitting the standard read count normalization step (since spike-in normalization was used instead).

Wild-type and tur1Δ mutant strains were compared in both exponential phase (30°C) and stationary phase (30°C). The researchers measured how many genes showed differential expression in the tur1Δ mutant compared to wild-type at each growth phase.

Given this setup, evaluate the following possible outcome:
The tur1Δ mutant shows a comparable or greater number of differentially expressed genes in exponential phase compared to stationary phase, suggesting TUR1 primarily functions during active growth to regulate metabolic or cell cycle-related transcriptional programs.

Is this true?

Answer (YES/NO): NO